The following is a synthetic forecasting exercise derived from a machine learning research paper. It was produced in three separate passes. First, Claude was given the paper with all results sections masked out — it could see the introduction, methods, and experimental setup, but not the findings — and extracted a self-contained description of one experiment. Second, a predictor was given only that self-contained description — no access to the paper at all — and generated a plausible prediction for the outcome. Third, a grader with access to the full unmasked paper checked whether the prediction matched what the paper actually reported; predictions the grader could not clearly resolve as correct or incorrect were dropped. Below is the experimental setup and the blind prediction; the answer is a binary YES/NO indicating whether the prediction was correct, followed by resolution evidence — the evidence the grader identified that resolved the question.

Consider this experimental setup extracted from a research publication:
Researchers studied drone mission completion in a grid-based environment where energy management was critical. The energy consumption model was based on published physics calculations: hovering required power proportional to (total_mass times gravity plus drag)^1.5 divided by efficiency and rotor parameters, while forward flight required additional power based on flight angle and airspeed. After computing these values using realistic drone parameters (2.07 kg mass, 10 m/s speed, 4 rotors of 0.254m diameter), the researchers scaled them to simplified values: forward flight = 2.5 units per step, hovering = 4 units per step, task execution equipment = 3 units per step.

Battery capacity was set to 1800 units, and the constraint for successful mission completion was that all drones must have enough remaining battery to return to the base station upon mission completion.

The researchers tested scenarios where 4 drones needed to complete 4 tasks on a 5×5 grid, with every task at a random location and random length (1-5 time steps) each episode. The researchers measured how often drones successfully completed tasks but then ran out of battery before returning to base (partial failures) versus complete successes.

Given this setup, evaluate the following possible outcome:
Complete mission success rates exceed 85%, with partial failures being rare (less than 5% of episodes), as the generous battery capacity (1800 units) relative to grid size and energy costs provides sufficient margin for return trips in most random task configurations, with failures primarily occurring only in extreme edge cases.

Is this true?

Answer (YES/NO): NO